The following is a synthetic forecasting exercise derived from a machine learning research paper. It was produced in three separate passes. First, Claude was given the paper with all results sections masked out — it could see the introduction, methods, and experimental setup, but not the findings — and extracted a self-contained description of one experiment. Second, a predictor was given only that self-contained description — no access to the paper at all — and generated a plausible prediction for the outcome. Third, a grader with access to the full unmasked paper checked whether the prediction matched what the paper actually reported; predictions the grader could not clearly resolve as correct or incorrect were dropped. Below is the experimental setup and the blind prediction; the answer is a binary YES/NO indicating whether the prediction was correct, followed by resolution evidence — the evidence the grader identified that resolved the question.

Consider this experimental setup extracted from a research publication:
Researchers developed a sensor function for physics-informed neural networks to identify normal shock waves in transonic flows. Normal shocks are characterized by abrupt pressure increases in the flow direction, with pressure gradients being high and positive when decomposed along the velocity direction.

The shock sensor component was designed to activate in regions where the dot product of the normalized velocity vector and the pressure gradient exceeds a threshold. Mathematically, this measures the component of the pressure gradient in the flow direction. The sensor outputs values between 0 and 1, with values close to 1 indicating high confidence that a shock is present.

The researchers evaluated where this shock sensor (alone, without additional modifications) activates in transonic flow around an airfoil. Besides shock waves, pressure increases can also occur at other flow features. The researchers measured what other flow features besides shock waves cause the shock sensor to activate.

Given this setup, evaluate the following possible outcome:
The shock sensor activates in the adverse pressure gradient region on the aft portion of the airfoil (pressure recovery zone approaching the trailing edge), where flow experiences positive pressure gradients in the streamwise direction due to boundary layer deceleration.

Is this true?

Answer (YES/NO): NO